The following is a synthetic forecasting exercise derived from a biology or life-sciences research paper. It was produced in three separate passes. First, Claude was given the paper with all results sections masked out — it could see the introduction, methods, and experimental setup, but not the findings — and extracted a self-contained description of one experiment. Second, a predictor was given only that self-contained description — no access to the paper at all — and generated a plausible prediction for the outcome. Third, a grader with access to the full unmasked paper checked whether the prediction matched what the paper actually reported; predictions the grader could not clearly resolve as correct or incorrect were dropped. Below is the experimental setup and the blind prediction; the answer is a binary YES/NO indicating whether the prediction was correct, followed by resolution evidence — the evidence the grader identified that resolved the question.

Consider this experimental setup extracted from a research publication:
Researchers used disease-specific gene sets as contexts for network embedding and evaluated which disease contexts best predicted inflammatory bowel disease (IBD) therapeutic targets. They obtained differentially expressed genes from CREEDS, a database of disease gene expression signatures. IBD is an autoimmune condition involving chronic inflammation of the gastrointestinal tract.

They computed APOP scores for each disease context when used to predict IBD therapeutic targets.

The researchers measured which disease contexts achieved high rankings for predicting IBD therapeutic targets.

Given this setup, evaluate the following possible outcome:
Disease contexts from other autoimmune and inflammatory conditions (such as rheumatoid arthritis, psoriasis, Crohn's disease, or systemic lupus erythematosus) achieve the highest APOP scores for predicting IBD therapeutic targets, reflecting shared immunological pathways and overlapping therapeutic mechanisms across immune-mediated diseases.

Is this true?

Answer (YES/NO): NO